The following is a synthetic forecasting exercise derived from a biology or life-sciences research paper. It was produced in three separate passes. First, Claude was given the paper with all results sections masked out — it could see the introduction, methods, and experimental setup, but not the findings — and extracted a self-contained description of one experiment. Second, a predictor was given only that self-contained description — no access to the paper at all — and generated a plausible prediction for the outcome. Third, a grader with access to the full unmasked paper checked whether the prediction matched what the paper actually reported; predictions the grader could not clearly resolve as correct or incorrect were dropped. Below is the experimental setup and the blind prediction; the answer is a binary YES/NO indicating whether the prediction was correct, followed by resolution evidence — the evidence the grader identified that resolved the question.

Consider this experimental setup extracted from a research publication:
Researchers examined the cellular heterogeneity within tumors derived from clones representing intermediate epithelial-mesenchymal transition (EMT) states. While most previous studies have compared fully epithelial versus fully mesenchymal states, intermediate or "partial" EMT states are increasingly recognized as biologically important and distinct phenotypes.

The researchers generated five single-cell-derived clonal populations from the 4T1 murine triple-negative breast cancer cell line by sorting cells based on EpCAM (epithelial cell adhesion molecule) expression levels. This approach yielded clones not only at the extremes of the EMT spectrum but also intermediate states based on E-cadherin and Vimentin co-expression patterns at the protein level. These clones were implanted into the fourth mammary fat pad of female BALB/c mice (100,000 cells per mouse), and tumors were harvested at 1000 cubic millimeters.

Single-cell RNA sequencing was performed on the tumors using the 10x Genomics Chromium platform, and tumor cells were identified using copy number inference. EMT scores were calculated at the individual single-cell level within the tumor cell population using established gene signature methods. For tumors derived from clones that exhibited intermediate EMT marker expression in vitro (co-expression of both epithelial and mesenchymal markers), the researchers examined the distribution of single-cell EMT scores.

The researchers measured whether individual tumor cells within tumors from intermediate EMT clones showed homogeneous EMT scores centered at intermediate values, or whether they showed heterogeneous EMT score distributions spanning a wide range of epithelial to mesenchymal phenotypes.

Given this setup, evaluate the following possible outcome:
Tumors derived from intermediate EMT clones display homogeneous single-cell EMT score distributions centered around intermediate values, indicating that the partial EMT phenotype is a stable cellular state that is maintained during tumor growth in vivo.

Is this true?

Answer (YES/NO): NO